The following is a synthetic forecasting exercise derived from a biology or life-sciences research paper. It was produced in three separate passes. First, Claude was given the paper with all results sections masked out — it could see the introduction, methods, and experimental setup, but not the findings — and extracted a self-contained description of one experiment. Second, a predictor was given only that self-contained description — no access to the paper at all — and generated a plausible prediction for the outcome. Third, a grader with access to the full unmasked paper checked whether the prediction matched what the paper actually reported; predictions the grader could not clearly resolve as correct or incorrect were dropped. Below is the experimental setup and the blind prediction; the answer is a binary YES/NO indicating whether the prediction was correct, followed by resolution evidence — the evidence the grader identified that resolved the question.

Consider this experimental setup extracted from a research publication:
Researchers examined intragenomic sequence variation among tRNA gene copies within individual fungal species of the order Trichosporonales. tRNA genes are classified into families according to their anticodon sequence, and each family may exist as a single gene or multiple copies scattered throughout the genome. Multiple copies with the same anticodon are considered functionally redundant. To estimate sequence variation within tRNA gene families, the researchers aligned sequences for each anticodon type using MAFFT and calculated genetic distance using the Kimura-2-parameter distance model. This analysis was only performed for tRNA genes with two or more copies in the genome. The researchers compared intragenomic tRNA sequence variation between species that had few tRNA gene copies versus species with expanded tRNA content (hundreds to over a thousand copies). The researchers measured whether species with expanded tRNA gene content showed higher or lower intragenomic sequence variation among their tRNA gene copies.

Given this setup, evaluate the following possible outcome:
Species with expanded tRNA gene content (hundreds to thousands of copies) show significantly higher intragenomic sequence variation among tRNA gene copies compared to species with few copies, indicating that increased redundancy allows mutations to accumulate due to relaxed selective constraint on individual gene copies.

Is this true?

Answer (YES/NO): NO